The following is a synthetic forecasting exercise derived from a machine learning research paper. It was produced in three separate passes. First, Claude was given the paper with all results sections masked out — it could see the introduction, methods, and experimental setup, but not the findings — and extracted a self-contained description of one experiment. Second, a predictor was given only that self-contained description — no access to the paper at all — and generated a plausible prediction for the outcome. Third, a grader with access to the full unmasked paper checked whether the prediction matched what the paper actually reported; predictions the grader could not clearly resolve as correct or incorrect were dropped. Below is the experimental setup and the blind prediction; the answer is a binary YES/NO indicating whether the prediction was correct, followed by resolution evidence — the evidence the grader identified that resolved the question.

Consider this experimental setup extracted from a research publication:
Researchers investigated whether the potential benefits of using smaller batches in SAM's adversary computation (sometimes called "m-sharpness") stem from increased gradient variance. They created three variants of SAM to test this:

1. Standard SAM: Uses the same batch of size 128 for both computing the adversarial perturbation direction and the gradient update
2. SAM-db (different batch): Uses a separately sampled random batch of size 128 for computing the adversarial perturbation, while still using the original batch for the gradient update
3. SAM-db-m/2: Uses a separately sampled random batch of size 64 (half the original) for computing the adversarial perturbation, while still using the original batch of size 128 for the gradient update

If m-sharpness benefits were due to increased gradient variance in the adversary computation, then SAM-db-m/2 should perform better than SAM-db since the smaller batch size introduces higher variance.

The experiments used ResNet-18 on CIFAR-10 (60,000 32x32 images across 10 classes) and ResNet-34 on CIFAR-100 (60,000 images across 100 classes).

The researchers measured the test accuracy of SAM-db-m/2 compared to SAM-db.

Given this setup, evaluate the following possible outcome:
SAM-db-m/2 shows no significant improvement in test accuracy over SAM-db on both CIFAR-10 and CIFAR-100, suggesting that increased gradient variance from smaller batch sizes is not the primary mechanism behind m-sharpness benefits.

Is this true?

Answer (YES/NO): YES